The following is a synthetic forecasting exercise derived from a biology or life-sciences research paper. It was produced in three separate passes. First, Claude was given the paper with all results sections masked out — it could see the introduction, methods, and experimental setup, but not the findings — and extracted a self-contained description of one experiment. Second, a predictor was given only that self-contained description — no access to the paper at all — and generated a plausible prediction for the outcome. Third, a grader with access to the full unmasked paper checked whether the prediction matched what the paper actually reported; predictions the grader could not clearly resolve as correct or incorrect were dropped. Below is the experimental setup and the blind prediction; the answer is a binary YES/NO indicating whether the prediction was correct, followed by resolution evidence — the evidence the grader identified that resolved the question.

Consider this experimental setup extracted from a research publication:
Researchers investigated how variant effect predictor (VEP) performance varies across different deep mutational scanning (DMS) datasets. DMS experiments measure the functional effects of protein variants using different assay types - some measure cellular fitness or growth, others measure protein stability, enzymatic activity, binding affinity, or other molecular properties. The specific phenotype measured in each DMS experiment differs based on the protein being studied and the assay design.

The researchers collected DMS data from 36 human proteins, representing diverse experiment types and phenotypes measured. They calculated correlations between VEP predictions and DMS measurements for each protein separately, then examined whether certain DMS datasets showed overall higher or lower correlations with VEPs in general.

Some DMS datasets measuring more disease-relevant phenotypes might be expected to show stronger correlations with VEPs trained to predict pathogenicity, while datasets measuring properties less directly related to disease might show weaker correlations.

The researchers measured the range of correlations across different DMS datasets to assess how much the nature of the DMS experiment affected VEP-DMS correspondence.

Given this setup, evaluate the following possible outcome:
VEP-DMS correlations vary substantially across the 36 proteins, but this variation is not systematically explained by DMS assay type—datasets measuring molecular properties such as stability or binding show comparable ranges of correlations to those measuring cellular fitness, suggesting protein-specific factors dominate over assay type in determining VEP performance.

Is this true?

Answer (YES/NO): YES